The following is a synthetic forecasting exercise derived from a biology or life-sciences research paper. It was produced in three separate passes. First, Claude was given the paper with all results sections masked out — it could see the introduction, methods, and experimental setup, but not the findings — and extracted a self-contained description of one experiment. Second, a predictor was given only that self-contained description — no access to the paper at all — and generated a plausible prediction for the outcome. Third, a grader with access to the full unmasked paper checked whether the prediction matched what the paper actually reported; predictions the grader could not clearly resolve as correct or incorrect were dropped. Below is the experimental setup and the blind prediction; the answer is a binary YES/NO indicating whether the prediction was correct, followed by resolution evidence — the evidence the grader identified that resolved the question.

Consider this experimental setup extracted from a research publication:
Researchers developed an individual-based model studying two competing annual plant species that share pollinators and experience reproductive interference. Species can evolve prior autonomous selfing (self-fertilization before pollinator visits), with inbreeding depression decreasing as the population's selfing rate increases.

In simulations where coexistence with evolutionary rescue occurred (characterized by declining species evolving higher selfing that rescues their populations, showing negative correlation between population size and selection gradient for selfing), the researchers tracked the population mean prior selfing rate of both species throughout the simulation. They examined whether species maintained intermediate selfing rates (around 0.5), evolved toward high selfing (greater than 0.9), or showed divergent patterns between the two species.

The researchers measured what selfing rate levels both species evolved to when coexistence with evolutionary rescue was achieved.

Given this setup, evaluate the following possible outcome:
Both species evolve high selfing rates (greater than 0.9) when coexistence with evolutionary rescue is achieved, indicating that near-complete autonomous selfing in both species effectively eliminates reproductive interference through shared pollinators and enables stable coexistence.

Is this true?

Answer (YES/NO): YES